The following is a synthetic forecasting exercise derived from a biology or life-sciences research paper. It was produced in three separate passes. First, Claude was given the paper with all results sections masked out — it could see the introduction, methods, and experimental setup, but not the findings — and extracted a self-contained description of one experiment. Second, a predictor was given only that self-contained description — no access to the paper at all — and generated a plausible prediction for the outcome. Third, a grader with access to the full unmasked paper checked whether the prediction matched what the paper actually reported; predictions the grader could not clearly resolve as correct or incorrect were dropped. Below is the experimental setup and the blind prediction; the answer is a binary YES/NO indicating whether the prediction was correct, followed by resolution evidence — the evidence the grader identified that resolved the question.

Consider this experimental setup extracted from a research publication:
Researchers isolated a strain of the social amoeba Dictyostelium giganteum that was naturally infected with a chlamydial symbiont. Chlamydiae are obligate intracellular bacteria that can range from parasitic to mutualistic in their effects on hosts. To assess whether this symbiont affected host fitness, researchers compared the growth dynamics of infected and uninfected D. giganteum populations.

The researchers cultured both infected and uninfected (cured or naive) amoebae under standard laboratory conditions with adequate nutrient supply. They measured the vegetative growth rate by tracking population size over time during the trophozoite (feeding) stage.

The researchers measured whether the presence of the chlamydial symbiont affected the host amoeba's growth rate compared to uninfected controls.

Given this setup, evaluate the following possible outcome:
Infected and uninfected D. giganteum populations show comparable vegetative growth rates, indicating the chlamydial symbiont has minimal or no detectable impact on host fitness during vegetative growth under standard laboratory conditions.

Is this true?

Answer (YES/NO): YES